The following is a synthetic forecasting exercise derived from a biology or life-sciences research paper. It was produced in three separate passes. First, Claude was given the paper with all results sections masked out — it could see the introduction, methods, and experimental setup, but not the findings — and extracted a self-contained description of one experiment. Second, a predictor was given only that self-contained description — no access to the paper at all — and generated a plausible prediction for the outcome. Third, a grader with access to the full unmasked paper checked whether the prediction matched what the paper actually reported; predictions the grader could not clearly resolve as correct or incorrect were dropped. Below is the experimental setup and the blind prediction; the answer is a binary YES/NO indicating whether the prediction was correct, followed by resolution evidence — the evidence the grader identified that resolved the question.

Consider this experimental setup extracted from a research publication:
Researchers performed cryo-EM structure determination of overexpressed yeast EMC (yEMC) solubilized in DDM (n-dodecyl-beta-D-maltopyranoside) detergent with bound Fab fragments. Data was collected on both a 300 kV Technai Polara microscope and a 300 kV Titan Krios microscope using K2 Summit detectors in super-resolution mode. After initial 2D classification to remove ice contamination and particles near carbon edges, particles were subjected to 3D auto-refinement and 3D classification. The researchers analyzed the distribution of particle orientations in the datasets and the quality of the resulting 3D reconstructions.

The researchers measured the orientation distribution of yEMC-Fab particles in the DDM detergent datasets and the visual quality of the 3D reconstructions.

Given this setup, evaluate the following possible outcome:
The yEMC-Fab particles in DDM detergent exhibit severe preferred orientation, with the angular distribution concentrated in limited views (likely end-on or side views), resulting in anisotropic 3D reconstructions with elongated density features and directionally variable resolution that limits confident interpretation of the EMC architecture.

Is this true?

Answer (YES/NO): YES